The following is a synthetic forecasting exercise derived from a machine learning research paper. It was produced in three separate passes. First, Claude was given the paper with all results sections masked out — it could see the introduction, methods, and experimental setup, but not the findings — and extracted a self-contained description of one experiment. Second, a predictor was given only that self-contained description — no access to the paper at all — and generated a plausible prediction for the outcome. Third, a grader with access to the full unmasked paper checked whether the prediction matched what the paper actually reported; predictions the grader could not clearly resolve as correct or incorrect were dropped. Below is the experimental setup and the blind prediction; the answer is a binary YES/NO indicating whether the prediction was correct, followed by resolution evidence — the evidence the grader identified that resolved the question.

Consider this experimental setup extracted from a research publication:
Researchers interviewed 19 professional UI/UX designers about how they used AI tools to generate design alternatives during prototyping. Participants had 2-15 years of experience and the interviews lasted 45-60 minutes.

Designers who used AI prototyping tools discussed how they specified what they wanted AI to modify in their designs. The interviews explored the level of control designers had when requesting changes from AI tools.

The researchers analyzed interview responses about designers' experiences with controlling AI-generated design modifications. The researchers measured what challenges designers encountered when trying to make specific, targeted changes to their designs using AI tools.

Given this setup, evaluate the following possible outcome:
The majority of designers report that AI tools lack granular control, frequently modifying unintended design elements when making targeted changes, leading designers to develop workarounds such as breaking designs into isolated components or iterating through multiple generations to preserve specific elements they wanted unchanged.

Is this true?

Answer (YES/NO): NO